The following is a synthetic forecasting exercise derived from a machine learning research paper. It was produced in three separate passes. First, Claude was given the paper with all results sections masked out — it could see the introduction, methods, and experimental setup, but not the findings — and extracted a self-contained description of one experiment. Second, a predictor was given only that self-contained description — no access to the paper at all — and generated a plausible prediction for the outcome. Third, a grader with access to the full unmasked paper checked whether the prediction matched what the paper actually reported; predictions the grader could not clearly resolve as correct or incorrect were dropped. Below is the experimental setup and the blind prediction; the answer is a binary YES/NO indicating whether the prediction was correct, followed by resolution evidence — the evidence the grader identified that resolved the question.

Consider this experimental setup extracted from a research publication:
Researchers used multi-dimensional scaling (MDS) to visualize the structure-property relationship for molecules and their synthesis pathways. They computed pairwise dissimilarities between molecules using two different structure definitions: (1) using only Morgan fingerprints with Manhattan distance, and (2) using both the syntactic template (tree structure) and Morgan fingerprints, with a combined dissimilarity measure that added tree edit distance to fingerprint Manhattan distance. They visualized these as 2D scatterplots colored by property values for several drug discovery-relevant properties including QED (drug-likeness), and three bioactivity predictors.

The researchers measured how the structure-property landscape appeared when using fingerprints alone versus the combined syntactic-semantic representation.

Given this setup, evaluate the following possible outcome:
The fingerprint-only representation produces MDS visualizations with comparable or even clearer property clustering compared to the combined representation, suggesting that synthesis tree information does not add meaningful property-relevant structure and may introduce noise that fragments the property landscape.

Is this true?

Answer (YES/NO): NO